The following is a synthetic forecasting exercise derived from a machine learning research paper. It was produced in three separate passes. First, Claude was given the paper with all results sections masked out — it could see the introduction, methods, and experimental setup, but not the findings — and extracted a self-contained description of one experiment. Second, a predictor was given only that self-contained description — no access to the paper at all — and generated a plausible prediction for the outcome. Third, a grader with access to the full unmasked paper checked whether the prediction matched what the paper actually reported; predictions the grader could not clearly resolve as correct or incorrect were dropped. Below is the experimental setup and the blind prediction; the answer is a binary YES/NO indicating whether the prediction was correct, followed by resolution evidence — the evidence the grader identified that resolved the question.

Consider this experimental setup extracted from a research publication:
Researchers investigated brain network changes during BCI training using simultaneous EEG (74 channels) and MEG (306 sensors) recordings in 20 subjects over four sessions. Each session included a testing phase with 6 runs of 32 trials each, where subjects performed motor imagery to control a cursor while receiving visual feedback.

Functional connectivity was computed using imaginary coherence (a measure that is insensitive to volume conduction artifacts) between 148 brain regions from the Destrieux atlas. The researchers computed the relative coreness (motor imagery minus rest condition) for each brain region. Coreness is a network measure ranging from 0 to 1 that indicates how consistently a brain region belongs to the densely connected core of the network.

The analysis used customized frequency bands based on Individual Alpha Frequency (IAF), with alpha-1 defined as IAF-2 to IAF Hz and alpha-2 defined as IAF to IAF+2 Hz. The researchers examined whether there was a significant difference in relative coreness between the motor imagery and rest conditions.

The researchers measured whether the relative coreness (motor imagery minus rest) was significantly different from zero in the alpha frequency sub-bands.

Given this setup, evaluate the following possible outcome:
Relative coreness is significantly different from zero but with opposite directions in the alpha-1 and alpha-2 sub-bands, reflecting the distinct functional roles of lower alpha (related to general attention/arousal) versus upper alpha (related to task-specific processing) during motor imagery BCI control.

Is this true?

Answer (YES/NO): NO